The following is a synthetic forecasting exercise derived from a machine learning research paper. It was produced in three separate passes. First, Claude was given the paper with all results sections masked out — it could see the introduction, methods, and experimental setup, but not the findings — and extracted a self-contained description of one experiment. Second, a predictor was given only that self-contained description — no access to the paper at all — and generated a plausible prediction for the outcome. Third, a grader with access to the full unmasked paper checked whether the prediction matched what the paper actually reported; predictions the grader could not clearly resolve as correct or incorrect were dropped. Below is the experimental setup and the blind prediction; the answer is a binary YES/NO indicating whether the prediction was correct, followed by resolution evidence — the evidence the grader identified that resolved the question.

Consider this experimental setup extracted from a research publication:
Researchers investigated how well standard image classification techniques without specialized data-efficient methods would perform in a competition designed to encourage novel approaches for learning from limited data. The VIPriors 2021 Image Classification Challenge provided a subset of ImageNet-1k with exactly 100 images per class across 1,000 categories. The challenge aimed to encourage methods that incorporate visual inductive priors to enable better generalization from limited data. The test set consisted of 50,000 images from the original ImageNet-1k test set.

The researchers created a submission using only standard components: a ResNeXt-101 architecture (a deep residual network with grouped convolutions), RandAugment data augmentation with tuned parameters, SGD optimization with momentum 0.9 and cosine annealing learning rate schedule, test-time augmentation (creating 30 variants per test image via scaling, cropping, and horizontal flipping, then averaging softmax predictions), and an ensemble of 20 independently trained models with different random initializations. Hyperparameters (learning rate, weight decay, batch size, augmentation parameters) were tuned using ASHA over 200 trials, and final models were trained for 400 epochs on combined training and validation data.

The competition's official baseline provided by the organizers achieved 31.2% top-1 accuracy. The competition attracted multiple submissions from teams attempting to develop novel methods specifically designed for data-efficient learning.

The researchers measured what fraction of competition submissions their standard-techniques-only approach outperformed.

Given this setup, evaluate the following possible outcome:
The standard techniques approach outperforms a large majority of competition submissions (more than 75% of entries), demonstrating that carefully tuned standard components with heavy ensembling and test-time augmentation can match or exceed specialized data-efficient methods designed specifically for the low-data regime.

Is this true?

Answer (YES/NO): NO